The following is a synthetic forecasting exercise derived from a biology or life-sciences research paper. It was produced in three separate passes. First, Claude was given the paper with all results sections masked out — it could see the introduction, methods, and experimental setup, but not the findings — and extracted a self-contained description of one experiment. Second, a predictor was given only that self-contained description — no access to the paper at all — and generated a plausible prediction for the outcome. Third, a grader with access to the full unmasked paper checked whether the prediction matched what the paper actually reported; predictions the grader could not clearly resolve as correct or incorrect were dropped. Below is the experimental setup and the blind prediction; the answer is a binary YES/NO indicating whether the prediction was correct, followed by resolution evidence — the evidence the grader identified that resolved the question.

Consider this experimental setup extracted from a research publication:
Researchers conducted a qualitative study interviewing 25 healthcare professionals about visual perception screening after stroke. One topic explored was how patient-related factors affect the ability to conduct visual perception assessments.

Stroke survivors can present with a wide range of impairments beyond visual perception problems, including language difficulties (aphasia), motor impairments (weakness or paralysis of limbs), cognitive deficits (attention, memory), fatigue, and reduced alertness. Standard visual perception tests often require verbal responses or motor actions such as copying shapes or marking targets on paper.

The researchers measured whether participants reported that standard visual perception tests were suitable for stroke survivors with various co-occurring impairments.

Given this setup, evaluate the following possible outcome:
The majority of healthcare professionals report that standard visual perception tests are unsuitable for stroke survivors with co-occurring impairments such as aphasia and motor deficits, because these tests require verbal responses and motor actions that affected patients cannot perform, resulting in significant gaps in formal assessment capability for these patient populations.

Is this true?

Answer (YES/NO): YES